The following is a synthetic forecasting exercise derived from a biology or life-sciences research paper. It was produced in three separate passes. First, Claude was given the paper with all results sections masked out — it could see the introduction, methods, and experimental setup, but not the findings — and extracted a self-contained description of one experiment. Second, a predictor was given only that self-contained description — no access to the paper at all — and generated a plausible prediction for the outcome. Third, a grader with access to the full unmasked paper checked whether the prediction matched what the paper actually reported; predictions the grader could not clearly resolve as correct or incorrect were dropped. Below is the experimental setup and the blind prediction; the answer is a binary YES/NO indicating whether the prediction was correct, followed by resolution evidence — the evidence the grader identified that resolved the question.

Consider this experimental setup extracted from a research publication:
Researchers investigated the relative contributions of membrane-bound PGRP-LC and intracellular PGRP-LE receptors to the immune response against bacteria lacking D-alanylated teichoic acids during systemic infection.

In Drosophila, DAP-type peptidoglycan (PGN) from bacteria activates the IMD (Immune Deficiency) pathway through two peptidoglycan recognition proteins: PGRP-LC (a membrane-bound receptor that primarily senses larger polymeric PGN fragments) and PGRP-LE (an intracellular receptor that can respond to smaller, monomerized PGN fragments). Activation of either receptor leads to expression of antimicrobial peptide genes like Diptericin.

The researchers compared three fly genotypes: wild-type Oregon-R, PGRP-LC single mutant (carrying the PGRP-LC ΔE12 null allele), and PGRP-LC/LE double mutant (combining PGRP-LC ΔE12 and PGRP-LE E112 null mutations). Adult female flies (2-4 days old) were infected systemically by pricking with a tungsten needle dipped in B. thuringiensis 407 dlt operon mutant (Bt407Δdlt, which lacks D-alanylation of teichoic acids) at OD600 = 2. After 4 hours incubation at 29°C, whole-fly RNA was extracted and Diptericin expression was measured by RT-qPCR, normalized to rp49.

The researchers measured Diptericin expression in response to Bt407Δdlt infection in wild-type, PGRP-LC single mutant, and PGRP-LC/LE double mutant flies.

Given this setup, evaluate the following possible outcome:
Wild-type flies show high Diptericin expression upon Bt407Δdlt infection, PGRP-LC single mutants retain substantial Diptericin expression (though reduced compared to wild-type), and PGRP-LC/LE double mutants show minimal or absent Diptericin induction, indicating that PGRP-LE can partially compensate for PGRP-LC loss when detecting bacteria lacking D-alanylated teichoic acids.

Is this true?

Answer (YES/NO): NO